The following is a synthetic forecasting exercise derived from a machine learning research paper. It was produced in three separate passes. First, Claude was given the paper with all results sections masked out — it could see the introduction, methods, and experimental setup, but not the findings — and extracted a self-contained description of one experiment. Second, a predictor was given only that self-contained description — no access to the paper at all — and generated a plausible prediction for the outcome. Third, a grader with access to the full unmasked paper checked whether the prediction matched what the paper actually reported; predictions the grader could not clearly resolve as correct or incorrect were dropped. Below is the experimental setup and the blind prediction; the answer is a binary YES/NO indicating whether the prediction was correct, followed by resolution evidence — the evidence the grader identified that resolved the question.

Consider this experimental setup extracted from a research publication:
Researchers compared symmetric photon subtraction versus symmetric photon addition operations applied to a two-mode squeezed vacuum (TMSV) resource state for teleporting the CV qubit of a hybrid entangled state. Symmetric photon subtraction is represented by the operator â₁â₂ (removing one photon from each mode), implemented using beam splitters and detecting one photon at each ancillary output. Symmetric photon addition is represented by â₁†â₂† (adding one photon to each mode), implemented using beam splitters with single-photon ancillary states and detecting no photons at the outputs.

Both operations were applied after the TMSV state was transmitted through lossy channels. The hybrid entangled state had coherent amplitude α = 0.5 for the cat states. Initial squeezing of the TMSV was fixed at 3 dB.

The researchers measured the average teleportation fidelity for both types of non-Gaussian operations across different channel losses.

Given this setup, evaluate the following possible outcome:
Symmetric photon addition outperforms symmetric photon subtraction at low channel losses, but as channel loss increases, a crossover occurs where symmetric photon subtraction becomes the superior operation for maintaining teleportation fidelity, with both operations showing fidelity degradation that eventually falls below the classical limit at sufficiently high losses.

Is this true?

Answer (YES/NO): NO